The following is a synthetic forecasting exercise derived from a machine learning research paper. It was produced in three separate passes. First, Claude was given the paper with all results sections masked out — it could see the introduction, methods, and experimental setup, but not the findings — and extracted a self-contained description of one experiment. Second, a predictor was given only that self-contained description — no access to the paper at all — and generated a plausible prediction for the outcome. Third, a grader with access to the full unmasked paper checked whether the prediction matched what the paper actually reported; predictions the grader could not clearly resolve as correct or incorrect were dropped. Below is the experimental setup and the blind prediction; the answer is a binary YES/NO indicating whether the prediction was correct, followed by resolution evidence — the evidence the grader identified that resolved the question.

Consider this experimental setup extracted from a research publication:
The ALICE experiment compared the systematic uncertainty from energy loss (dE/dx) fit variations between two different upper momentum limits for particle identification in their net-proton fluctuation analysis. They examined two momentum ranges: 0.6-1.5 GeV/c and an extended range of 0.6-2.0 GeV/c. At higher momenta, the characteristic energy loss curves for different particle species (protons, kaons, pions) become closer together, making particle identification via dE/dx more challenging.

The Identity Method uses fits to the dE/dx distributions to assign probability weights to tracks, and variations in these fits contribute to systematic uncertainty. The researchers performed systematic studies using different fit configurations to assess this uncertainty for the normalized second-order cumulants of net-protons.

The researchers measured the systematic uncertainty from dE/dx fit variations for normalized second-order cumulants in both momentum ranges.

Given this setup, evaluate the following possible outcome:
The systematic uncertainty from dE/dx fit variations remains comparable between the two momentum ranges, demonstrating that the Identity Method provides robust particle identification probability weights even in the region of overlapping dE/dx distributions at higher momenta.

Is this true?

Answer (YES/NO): YES